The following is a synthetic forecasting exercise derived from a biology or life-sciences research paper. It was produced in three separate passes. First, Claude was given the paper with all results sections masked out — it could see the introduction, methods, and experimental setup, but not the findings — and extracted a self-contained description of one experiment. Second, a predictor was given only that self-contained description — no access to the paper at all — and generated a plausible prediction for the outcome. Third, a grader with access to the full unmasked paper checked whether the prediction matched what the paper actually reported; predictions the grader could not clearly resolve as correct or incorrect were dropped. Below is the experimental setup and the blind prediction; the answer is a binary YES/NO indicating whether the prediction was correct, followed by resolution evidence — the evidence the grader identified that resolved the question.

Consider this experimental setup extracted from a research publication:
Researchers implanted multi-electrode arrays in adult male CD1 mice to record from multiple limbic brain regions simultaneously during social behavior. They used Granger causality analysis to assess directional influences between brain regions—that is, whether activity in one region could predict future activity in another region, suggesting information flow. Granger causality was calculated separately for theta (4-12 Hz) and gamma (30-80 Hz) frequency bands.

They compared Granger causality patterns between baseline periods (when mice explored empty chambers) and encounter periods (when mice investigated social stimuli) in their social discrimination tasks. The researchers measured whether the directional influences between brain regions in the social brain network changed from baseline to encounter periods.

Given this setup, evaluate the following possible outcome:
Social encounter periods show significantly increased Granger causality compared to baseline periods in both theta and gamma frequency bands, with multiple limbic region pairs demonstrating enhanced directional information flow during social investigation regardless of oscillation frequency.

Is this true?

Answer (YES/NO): NO